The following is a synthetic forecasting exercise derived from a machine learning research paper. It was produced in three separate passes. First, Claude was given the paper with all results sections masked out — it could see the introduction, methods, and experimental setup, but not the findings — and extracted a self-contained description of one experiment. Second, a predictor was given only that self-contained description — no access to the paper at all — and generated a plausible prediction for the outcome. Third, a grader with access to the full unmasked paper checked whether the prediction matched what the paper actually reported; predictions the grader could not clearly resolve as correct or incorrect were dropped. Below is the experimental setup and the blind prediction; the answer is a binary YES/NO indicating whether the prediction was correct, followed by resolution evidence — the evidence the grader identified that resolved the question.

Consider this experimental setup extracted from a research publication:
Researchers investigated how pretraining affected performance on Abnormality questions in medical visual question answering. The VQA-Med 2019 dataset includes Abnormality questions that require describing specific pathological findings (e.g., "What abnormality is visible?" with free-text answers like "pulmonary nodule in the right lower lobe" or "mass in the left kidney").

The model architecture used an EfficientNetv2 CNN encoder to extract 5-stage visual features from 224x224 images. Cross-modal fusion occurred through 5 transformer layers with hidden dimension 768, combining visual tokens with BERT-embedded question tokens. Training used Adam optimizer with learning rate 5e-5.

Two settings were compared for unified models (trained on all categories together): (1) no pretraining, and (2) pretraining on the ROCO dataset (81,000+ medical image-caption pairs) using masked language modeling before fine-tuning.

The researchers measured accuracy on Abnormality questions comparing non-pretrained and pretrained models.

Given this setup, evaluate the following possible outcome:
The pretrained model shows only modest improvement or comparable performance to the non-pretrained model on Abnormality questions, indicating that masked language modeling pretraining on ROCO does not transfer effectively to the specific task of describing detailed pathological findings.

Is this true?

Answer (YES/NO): NO